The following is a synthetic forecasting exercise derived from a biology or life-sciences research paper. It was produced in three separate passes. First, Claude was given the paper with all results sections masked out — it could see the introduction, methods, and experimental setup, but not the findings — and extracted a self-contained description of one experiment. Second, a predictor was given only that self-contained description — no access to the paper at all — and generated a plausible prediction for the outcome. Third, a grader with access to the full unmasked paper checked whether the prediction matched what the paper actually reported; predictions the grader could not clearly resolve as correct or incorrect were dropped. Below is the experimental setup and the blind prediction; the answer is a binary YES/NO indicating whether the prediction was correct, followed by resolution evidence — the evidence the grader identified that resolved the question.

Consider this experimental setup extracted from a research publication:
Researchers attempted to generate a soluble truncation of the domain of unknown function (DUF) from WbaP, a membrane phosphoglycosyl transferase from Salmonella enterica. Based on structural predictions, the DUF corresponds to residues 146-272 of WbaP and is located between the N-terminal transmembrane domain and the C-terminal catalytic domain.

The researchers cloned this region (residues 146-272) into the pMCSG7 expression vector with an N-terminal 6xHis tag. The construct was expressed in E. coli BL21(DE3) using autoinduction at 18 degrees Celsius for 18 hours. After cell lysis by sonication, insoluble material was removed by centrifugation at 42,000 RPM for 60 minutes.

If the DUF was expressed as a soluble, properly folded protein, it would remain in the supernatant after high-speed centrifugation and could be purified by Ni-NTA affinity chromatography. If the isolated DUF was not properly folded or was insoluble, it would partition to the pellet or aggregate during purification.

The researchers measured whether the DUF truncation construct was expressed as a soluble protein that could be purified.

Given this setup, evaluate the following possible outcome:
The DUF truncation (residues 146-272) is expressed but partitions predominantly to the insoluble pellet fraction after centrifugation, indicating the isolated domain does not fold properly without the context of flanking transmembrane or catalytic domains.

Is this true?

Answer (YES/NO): NO